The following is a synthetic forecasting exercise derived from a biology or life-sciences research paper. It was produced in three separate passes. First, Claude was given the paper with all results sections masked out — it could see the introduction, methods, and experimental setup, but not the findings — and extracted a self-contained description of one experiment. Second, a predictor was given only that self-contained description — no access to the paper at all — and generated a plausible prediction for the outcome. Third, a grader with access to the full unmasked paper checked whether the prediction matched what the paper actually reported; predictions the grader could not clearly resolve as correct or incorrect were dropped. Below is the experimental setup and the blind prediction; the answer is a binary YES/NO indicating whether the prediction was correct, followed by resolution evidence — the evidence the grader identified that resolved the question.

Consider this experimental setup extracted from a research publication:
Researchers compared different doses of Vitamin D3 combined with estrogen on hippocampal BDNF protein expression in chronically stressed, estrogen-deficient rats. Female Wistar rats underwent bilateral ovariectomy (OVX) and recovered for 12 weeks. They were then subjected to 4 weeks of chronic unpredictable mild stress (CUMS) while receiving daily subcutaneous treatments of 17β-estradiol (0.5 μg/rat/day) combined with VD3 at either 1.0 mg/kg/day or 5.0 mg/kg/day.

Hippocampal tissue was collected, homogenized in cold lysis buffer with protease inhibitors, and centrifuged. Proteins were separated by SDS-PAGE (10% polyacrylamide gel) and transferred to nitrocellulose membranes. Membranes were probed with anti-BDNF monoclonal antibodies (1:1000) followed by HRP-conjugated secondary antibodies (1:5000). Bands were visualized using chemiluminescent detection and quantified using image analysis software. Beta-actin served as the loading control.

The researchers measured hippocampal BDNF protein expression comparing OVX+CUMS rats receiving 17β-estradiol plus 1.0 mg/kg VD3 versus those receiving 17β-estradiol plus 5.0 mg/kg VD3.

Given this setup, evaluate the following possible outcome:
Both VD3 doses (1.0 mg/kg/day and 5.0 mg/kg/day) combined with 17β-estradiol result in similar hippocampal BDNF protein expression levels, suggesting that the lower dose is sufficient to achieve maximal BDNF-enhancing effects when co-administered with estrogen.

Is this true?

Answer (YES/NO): NO